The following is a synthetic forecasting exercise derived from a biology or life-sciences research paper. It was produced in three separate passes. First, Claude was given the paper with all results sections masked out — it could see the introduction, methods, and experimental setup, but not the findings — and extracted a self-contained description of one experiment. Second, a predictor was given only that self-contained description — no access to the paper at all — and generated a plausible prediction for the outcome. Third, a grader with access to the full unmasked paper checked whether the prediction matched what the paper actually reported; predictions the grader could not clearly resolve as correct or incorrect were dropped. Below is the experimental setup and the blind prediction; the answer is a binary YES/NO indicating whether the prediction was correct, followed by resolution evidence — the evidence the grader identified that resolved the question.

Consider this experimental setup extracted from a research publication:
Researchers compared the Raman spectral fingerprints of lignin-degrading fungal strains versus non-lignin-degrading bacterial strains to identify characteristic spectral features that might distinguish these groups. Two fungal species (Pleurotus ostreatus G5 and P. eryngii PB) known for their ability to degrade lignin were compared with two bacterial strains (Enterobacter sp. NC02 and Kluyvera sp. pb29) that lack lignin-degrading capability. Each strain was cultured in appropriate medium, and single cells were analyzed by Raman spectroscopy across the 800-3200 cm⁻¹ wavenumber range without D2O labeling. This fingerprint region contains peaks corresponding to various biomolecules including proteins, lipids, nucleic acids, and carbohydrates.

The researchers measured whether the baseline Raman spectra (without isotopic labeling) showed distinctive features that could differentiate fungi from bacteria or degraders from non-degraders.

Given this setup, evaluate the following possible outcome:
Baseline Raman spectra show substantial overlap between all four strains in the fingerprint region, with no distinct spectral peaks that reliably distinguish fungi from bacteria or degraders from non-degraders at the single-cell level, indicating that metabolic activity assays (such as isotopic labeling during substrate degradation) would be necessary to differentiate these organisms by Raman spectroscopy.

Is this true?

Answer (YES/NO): NO